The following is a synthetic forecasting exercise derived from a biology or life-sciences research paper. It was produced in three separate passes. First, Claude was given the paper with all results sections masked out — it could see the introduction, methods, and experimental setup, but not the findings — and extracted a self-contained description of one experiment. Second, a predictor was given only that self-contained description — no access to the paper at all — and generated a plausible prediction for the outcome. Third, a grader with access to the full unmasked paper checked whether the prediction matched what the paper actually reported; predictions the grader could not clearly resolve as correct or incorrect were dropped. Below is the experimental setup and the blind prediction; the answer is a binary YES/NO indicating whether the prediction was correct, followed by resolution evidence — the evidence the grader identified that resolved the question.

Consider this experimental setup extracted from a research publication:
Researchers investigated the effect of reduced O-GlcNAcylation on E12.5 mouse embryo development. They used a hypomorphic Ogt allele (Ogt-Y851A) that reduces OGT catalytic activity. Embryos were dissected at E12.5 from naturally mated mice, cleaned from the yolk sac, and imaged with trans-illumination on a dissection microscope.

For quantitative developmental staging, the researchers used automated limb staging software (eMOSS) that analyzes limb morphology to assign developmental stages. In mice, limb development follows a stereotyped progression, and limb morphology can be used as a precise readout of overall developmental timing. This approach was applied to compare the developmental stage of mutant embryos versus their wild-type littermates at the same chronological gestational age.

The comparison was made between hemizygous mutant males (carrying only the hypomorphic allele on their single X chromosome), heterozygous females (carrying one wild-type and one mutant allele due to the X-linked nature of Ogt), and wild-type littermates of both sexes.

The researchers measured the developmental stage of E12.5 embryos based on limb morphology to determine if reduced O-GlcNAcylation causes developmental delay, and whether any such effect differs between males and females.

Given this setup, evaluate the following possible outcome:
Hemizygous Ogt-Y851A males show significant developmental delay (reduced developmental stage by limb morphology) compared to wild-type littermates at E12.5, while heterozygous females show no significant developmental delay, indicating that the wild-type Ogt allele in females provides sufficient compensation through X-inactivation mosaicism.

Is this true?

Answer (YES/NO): NO